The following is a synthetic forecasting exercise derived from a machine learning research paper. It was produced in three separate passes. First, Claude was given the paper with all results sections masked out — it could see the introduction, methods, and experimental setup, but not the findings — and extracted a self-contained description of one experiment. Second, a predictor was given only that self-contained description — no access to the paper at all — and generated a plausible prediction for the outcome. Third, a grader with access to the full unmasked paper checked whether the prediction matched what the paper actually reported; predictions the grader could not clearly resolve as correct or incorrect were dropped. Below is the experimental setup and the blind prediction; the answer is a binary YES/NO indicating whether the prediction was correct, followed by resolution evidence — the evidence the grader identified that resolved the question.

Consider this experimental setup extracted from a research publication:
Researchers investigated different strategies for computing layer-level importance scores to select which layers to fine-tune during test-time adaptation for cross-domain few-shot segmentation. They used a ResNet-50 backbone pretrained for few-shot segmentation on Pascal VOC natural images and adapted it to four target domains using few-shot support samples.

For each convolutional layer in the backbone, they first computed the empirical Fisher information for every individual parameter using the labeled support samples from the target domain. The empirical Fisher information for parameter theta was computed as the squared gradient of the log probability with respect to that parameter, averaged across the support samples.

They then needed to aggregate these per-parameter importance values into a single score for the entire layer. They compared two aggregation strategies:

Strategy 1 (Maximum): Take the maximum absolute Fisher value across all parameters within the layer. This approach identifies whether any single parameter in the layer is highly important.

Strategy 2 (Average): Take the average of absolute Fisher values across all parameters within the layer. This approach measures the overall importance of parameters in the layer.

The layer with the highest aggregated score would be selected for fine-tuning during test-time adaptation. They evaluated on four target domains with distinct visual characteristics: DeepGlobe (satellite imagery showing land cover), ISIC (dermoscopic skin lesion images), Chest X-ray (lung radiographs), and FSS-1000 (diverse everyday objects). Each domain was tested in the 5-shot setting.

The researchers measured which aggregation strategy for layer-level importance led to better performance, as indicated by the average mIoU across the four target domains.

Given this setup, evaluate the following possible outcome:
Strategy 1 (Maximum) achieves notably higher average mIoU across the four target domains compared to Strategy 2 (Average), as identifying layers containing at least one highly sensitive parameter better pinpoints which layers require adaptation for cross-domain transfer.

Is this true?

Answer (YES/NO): YES